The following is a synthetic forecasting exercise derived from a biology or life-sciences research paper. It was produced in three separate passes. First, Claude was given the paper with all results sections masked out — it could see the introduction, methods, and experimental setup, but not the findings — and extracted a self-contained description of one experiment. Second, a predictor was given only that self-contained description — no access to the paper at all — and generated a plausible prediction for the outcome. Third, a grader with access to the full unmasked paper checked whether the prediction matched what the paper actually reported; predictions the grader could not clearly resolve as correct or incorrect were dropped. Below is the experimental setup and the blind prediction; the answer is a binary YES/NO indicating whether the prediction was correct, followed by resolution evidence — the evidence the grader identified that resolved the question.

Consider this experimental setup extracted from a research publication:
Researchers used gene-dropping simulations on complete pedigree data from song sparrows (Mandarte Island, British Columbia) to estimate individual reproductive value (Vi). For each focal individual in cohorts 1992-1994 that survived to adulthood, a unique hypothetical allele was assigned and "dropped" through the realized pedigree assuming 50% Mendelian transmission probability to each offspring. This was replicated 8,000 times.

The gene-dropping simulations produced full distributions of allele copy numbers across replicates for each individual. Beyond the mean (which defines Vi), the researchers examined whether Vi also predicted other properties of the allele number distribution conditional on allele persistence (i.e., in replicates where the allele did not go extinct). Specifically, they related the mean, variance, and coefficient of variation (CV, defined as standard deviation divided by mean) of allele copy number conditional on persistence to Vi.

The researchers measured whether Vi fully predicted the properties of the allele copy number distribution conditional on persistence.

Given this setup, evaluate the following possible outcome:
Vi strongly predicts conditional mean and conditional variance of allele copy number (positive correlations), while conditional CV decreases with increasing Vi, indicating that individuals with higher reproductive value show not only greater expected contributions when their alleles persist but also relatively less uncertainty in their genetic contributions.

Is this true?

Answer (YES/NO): NO